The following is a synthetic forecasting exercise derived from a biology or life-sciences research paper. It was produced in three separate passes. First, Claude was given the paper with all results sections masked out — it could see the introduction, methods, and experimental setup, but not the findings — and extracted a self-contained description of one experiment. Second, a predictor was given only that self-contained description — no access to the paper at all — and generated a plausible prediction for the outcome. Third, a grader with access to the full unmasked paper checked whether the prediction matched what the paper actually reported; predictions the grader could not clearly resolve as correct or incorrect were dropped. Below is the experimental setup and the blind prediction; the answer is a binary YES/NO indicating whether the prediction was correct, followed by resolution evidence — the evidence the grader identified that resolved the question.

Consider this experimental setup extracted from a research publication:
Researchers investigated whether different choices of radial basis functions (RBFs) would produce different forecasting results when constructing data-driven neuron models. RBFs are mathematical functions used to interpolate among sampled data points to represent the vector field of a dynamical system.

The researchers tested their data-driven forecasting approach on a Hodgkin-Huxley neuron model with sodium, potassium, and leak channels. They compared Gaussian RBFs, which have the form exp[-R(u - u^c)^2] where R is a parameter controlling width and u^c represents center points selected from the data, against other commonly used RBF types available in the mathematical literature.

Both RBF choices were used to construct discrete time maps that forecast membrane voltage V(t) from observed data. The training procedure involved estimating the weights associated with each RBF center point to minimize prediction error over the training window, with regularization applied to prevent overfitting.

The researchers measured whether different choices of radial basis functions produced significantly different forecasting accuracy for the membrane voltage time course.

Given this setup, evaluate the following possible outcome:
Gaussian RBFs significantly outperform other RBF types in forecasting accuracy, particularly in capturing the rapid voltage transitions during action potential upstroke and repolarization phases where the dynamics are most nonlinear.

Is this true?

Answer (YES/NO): NO